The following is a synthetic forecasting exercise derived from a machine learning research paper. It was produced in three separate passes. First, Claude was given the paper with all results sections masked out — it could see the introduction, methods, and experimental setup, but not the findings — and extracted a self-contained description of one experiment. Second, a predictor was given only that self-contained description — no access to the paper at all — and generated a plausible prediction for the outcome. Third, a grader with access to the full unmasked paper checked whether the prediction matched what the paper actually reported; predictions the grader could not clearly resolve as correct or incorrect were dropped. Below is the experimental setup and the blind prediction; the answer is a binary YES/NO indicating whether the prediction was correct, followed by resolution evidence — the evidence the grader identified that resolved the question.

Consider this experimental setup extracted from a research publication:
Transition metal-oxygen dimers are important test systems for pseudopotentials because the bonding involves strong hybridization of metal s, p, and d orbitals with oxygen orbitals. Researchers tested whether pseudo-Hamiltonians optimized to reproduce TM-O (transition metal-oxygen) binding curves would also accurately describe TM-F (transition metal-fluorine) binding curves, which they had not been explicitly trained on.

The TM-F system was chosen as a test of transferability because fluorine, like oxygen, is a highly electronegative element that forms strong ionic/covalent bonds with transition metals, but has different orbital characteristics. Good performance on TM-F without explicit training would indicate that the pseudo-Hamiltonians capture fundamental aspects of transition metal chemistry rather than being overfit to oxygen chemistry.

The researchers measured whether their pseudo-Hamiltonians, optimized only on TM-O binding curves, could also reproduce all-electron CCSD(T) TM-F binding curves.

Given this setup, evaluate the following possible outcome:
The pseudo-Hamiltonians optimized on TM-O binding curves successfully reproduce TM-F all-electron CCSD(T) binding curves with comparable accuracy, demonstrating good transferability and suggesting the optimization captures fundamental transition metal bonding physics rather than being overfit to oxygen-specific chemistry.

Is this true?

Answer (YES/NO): YES